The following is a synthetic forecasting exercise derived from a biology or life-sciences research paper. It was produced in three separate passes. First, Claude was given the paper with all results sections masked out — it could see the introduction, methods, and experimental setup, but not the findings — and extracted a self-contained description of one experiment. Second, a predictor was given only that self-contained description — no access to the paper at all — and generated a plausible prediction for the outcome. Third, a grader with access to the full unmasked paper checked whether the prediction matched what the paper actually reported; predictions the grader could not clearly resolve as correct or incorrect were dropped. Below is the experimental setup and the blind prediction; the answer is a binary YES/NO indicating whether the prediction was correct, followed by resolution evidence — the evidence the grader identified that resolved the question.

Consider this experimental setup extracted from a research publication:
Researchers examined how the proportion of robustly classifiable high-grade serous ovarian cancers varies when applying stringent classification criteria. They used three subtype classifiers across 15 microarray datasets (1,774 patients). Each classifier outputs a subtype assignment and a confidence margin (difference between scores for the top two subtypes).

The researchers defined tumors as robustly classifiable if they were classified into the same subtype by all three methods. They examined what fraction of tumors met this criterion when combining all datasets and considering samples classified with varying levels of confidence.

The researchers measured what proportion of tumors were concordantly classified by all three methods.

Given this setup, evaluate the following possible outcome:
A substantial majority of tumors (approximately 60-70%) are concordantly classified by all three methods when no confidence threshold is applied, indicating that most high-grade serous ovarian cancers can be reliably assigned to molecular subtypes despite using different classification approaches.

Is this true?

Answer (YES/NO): NO